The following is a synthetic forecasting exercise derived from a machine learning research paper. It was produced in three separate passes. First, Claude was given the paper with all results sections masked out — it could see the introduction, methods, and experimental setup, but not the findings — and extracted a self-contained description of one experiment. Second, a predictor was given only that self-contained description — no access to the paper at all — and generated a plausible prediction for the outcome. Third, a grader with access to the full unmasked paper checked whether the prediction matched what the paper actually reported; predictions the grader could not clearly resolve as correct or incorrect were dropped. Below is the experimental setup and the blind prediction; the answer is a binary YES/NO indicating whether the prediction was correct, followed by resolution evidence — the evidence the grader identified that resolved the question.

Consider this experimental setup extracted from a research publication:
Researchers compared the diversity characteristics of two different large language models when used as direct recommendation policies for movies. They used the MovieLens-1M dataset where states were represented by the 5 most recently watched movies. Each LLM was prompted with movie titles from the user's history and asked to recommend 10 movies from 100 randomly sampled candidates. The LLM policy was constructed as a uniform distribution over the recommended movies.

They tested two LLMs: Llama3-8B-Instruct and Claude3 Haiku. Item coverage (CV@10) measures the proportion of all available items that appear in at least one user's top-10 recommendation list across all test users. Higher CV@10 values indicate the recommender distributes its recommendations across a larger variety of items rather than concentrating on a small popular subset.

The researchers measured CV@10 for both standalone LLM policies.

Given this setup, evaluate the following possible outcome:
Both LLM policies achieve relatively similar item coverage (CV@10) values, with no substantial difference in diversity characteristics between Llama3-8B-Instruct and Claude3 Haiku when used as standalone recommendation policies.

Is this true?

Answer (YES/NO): NO